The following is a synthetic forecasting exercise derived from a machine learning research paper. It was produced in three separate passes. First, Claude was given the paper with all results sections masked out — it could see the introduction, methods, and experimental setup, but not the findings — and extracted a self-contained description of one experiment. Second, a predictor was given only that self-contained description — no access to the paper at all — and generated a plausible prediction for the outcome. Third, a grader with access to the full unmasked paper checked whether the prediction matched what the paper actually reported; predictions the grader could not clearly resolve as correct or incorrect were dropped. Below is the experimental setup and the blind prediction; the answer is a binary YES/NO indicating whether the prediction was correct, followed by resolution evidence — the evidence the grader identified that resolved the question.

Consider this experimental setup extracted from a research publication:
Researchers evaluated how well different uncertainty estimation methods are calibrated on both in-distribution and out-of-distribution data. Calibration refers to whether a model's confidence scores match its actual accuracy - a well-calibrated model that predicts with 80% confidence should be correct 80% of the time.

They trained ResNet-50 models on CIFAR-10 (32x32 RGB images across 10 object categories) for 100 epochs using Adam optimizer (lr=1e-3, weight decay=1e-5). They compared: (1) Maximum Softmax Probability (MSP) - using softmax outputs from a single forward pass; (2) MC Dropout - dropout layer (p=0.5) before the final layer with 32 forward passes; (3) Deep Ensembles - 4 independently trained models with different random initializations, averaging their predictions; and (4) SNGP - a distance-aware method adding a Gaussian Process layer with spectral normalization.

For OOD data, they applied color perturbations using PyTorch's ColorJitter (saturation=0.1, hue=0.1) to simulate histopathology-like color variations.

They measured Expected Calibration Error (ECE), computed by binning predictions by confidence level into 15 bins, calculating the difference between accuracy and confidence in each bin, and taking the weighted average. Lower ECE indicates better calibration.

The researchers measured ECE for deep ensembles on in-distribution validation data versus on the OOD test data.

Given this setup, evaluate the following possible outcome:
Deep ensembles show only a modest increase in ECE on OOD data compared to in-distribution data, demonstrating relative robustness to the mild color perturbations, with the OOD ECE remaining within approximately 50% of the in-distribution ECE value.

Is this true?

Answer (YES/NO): NO